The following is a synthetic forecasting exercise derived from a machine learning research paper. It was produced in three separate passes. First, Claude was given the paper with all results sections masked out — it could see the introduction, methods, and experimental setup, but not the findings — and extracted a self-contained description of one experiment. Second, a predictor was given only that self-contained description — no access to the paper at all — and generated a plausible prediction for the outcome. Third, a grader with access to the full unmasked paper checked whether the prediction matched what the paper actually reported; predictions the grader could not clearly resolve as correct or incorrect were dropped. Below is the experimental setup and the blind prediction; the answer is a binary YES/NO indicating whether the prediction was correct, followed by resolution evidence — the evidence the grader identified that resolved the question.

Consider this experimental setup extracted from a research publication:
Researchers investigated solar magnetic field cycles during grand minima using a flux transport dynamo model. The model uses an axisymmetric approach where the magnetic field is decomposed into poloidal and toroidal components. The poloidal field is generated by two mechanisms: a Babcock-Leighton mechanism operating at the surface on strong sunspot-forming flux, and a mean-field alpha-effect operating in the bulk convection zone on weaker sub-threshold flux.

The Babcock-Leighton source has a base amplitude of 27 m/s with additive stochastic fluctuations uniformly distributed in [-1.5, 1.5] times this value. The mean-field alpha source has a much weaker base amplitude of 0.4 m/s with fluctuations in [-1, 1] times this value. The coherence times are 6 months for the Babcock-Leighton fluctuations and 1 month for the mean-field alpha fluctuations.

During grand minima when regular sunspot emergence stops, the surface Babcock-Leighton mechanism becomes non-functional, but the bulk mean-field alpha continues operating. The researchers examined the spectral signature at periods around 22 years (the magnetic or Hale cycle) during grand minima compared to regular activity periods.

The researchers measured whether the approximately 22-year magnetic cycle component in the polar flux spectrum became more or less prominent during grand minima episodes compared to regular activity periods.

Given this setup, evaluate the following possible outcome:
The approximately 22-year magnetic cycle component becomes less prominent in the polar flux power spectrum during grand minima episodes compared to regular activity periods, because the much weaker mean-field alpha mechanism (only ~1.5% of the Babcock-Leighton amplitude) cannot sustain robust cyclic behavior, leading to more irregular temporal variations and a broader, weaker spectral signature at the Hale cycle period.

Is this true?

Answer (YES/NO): NO